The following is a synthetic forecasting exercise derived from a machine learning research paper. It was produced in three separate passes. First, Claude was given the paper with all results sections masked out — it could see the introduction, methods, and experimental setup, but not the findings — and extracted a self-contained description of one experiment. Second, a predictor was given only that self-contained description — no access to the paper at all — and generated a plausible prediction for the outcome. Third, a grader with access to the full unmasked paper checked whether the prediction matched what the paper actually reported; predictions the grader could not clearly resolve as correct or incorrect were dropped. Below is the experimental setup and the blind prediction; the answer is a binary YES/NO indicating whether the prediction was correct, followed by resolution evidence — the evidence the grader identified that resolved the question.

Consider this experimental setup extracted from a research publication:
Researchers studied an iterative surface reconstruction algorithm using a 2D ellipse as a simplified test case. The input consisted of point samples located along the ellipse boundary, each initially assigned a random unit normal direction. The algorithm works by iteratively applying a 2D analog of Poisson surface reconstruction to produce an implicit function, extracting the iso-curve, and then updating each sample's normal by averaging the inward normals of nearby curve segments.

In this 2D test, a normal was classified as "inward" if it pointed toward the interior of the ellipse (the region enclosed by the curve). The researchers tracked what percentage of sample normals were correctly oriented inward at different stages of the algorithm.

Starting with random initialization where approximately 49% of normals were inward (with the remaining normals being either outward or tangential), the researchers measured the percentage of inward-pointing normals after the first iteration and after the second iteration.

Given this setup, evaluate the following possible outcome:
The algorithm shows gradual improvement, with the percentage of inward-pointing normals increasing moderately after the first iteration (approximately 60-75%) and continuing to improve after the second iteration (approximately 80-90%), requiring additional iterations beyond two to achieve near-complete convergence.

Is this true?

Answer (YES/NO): NO